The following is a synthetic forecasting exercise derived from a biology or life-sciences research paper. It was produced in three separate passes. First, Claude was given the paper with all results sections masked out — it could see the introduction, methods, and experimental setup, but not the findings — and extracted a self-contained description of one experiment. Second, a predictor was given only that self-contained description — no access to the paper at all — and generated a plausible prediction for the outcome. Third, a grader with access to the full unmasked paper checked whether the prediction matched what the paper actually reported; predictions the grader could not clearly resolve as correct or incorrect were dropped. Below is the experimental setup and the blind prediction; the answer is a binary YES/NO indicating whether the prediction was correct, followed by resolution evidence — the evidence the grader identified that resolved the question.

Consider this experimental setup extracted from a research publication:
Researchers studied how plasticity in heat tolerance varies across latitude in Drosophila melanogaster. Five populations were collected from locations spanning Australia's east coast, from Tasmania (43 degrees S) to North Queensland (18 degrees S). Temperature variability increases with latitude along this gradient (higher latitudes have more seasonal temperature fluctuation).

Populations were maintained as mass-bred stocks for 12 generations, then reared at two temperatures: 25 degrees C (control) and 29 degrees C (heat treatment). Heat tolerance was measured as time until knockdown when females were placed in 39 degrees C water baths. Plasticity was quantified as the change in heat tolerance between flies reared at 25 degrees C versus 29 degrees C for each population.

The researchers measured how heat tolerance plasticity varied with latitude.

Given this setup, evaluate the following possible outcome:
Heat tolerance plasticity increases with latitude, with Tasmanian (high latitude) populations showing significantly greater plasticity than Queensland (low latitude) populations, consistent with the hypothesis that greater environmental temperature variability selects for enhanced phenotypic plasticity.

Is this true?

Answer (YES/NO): YES